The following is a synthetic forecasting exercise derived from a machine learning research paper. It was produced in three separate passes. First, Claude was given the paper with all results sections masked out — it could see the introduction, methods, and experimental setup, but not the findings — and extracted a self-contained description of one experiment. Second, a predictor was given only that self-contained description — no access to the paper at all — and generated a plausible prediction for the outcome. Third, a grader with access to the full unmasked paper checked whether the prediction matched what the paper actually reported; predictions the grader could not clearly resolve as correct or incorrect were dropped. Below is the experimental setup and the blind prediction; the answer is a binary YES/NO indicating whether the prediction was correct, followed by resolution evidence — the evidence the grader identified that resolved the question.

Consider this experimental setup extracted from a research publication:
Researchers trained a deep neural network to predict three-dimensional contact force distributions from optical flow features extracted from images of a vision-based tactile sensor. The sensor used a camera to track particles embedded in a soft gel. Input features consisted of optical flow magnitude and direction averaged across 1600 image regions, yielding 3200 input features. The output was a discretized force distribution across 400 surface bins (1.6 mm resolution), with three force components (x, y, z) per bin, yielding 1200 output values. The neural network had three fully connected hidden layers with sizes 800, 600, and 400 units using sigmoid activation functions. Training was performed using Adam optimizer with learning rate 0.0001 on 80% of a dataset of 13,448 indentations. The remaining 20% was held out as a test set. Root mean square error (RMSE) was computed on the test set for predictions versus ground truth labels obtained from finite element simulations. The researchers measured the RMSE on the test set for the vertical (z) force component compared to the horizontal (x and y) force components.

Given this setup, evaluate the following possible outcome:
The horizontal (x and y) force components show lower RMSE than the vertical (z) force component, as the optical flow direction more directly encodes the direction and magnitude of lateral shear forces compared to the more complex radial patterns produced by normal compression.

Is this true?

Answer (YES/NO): YES